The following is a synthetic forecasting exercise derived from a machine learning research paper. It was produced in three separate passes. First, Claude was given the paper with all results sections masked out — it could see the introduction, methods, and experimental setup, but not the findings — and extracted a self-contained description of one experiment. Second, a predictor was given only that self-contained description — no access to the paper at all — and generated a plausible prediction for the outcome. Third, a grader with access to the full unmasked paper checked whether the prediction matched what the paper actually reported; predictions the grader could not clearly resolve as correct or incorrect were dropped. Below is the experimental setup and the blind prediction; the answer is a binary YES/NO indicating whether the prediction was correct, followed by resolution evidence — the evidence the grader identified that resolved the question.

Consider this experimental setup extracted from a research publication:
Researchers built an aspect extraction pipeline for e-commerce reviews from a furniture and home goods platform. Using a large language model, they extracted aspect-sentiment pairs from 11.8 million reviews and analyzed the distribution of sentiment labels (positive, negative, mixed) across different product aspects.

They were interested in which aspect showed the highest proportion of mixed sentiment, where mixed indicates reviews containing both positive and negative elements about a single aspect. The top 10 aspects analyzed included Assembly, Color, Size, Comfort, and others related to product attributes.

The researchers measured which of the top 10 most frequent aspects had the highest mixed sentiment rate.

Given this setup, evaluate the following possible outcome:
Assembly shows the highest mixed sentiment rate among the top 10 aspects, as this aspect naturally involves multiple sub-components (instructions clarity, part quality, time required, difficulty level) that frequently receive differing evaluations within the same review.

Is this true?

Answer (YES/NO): NO